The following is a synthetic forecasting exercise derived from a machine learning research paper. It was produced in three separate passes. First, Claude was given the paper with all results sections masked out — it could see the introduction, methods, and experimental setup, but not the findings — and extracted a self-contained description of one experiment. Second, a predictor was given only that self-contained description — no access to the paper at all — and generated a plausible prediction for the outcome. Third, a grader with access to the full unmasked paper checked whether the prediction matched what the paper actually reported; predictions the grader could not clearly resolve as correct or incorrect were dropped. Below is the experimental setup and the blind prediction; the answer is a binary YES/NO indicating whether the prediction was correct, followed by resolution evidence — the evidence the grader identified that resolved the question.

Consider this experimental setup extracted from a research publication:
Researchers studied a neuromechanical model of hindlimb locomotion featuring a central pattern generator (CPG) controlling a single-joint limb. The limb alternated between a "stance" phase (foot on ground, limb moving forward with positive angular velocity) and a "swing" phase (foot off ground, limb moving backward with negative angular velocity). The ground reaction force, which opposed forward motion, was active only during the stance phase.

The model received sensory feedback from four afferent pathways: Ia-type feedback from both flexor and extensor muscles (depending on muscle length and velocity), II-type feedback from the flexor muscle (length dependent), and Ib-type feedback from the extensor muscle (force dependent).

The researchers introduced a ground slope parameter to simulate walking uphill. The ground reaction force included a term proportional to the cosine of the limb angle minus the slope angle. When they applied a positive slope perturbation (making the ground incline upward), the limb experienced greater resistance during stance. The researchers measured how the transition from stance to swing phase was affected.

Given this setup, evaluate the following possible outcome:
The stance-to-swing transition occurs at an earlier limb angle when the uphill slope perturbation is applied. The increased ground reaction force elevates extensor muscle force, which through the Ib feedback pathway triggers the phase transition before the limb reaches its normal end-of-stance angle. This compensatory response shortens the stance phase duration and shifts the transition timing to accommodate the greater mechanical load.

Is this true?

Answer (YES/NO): NO